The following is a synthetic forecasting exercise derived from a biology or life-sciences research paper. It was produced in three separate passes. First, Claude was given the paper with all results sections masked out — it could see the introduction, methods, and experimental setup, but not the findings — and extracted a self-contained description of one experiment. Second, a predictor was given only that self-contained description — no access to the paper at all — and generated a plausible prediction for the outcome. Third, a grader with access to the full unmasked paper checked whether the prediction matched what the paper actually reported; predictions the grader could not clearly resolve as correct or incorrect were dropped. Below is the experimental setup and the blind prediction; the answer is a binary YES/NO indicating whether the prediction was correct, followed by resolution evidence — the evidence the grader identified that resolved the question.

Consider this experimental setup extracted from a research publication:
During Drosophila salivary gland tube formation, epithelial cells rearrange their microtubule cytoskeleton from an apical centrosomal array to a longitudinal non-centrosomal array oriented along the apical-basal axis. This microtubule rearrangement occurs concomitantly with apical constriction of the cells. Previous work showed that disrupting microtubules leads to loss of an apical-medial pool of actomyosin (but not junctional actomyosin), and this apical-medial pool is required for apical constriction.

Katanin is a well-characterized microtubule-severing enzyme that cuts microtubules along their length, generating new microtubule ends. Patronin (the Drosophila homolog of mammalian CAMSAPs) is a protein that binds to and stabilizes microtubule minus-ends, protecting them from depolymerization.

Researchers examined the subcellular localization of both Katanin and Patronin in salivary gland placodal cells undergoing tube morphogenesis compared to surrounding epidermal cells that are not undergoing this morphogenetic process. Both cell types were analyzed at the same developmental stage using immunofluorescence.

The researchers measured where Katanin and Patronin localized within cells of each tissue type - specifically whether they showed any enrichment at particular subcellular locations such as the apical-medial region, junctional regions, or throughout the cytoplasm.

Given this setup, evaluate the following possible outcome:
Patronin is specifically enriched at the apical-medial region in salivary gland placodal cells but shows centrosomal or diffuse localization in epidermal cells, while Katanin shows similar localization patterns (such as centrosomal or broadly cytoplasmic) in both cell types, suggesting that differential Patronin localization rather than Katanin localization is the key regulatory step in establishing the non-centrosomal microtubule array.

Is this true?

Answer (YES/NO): NO